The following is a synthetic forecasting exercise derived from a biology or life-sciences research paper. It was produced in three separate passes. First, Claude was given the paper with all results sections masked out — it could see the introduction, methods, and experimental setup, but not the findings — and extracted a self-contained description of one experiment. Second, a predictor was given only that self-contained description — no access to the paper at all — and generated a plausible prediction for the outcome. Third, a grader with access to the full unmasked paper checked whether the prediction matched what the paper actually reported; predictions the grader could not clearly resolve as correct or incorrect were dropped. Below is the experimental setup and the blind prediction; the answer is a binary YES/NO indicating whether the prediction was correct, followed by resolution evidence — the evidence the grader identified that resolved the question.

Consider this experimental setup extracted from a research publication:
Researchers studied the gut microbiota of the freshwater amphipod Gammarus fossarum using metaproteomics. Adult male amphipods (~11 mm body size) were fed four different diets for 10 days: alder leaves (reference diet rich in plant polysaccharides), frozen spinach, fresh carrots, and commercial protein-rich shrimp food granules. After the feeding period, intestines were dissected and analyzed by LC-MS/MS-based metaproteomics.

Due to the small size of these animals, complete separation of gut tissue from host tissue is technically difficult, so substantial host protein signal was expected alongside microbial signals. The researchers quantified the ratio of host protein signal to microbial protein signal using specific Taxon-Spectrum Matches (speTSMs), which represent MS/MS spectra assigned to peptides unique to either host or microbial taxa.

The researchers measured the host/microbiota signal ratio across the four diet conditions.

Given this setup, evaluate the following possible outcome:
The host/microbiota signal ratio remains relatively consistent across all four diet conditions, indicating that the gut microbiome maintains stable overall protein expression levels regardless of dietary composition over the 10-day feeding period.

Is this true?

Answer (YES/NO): NO